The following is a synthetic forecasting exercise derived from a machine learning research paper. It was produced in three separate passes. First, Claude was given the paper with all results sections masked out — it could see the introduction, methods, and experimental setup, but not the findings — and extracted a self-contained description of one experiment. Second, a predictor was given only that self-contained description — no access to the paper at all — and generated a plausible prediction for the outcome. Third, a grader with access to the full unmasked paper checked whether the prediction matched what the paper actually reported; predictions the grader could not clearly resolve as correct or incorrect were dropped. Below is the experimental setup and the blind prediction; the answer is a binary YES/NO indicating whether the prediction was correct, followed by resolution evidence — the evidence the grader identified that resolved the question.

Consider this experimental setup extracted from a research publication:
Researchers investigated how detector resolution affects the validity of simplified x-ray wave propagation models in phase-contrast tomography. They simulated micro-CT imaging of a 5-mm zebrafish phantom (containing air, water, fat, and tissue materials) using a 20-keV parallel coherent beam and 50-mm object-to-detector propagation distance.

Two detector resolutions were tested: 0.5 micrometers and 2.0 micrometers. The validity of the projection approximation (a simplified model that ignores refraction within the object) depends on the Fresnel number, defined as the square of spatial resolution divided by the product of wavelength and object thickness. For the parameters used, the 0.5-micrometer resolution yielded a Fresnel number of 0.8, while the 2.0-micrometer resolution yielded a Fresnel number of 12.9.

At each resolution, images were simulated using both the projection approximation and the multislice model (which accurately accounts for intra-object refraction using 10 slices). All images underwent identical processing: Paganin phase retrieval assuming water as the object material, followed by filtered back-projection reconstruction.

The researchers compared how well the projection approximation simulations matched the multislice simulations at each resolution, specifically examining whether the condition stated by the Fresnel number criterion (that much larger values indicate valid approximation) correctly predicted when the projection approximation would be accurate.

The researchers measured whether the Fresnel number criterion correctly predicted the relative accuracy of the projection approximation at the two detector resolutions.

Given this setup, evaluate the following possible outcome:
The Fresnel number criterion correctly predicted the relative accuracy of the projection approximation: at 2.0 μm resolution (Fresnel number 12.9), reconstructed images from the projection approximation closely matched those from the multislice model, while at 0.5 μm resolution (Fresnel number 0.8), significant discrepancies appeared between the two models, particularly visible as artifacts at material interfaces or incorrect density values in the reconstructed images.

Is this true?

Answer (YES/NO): YES